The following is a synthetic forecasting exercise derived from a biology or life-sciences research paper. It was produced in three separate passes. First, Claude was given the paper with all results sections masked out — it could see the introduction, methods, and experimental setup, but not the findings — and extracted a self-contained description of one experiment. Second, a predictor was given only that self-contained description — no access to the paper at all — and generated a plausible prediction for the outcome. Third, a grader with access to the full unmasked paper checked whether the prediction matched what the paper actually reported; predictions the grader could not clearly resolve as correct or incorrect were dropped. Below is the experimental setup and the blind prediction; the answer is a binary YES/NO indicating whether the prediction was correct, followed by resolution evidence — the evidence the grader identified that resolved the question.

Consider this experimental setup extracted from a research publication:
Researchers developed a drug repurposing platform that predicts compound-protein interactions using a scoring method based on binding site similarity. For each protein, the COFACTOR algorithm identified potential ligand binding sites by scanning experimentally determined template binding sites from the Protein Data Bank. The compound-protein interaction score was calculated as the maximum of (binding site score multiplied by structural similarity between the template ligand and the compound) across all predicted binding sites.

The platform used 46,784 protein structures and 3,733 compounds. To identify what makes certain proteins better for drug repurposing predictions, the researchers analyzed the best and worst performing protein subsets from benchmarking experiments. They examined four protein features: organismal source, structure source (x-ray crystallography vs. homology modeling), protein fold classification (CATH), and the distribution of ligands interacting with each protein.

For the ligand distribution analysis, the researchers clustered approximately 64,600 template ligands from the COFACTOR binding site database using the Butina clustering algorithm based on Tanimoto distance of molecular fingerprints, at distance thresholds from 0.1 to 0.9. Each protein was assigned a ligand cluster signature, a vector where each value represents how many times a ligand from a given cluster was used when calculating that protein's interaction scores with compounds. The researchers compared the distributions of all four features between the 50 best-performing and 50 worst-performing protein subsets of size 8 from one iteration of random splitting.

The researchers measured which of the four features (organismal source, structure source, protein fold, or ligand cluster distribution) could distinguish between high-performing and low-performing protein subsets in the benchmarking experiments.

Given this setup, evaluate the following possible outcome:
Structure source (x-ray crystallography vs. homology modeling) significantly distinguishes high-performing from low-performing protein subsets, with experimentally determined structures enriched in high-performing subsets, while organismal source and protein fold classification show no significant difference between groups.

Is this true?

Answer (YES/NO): NO